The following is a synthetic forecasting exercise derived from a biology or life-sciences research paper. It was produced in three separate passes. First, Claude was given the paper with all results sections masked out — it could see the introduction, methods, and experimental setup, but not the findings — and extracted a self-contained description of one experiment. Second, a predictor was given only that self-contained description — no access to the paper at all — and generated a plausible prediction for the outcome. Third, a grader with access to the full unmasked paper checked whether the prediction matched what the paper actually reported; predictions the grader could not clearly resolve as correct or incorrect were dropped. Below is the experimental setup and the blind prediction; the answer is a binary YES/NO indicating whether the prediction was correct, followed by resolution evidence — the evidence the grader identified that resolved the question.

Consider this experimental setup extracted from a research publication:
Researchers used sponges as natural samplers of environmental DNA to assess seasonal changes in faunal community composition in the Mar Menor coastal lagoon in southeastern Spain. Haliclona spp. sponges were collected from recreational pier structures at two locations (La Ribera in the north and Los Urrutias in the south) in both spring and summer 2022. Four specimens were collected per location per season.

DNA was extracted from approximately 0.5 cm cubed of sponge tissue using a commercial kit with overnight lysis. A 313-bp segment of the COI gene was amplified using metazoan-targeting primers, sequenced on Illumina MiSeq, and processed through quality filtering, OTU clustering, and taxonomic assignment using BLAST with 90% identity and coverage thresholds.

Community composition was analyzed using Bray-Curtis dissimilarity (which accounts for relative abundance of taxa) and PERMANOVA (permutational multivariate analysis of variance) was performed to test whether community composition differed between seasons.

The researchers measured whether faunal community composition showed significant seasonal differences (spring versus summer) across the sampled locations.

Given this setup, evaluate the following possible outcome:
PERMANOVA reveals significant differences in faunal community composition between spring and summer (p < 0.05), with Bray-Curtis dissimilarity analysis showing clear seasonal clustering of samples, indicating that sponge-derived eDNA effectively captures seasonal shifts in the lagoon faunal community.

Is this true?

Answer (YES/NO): NO